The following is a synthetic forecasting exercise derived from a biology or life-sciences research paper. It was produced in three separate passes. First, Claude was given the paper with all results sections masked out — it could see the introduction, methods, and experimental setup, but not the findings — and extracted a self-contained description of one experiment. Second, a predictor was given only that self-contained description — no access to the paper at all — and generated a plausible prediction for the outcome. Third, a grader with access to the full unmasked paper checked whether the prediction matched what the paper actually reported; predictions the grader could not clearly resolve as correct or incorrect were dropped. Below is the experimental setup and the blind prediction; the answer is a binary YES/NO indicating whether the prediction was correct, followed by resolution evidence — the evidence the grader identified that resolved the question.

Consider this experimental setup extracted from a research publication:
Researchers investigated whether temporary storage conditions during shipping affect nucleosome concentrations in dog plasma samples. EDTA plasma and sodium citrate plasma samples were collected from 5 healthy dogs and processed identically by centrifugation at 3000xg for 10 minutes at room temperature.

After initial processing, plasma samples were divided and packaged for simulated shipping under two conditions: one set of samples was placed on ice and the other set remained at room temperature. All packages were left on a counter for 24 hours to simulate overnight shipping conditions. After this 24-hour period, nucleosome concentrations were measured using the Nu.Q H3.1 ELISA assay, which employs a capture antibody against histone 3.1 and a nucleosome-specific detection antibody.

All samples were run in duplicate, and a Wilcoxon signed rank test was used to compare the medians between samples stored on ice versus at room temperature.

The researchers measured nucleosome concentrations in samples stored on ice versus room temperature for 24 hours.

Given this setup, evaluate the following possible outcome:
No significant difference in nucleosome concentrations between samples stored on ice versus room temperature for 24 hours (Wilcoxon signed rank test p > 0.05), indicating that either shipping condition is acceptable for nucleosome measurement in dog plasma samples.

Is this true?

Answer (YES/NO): YES